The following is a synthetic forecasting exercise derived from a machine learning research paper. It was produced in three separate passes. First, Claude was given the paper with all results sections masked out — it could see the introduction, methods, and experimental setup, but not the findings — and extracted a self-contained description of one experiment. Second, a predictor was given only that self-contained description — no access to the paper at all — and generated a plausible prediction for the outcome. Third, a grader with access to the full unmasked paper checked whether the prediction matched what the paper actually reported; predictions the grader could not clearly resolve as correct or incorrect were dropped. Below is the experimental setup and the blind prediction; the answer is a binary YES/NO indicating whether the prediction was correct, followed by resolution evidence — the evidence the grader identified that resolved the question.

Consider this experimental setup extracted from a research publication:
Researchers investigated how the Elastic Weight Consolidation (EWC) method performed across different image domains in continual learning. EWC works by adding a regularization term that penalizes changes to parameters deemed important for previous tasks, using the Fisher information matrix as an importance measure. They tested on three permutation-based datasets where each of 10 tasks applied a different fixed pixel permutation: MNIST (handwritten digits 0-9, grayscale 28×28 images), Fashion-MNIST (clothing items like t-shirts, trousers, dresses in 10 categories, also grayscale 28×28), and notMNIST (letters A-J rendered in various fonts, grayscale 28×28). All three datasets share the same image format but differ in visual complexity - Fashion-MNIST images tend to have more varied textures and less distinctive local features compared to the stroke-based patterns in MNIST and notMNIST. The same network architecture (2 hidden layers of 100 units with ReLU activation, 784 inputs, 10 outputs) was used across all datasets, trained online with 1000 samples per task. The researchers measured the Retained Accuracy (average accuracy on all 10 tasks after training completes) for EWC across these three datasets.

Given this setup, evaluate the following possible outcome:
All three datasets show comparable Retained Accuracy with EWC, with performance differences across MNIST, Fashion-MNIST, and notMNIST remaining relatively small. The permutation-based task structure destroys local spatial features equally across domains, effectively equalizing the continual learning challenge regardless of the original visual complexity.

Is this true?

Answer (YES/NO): NO